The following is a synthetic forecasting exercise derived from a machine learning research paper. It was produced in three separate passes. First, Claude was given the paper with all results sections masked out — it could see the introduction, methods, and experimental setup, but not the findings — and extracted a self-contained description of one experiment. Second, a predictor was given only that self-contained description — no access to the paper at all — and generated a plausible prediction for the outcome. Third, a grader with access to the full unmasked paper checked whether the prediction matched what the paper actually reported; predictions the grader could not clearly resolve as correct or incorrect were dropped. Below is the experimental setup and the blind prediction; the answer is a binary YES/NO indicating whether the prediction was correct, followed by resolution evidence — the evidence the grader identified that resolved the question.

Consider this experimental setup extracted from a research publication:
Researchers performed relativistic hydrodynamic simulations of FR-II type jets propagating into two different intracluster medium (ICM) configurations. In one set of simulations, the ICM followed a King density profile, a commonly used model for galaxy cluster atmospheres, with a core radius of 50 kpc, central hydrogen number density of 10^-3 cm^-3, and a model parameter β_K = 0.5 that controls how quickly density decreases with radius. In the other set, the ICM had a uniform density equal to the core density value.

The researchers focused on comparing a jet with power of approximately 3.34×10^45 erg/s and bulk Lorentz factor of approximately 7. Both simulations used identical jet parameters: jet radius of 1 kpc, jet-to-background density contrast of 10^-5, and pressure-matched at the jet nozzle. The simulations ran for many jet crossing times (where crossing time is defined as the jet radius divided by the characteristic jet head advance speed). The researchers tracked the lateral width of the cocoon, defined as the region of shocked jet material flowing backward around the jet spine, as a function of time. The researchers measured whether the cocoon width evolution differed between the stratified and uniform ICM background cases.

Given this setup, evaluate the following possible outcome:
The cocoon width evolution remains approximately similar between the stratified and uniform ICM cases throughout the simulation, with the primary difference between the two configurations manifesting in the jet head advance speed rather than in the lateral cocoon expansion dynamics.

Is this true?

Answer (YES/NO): YES